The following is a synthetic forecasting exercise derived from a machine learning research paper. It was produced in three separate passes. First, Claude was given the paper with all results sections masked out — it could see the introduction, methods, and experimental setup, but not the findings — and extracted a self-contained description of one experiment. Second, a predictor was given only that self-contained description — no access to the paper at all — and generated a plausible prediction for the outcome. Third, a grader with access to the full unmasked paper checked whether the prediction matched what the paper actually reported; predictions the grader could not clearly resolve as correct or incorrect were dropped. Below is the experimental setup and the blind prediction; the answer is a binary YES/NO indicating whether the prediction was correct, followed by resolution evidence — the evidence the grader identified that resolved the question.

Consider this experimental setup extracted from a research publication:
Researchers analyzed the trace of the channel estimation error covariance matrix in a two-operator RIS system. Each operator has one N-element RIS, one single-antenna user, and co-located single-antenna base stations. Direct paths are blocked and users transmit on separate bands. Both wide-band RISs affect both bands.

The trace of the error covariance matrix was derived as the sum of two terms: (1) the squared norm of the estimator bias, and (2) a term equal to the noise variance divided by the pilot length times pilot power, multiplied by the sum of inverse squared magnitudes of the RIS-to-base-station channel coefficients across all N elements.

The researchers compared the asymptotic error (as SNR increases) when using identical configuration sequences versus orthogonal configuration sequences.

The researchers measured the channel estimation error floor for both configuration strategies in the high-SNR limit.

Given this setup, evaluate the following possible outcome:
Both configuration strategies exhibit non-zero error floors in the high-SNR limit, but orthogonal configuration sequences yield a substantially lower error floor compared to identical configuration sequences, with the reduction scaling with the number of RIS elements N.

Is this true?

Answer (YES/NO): NO